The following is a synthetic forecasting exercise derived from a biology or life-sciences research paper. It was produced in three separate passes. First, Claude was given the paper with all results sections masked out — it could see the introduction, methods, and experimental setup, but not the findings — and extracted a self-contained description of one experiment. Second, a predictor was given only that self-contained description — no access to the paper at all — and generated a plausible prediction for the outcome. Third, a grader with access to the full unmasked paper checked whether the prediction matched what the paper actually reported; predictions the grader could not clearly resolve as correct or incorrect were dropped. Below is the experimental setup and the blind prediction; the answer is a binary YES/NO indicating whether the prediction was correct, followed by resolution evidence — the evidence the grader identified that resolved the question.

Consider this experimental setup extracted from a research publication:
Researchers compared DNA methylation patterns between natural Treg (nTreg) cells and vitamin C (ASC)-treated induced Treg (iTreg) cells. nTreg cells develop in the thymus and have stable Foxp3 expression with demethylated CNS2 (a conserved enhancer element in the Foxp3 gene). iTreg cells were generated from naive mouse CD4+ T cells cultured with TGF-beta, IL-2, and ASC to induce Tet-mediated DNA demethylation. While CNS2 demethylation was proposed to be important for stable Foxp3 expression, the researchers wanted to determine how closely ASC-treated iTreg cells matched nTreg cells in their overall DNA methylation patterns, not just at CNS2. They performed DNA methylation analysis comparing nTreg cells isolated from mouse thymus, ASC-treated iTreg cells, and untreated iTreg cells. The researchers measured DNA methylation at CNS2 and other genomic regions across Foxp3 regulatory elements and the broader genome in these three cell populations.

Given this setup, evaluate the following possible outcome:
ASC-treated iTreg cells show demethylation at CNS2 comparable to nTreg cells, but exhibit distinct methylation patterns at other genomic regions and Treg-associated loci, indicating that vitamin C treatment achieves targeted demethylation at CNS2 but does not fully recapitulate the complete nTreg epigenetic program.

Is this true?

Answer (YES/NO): YES